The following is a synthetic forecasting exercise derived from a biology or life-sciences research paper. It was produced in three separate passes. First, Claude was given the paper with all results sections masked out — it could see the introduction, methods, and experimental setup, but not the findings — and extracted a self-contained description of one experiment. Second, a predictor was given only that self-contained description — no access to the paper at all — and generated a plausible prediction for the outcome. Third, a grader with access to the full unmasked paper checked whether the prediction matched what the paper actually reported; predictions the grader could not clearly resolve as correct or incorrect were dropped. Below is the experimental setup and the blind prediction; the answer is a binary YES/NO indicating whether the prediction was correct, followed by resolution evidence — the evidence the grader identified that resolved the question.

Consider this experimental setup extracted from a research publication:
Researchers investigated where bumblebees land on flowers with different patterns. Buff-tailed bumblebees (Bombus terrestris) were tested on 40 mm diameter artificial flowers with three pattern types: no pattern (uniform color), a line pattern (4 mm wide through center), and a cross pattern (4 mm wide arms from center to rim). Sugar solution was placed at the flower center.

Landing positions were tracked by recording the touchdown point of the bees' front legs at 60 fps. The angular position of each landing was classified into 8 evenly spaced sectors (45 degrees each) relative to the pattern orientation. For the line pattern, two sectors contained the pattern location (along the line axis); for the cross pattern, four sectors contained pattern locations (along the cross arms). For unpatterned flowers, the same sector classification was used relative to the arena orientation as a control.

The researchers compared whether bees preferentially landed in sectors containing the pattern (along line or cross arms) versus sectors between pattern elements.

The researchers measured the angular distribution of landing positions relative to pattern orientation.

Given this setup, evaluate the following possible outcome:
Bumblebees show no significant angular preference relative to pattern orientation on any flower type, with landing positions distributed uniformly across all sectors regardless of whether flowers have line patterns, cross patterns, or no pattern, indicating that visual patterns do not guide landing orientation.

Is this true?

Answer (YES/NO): NO